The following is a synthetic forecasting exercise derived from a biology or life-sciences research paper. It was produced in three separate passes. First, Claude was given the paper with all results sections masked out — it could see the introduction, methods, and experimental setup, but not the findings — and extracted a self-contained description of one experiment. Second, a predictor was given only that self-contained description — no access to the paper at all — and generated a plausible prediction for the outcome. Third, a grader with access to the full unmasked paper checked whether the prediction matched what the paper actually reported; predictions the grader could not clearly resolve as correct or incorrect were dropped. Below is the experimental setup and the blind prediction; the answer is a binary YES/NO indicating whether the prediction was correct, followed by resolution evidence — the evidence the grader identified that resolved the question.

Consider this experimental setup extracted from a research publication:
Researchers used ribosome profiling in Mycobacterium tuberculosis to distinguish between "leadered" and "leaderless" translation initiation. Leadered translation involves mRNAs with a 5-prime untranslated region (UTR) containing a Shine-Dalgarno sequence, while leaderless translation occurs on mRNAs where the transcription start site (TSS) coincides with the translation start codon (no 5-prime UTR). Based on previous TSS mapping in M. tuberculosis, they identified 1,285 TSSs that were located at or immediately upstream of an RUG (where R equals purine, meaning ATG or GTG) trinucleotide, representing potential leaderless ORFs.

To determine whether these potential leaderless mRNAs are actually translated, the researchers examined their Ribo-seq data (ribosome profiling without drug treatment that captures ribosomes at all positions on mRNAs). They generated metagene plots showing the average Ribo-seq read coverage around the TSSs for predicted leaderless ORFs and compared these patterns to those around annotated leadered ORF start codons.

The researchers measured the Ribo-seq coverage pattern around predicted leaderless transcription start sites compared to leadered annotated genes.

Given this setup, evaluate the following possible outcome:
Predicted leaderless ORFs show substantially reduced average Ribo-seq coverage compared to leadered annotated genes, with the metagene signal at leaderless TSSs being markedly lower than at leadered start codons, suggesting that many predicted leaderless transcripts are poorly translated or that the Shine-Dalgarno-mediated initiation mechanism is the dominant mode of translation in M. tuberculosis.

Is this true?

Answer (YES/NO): NO